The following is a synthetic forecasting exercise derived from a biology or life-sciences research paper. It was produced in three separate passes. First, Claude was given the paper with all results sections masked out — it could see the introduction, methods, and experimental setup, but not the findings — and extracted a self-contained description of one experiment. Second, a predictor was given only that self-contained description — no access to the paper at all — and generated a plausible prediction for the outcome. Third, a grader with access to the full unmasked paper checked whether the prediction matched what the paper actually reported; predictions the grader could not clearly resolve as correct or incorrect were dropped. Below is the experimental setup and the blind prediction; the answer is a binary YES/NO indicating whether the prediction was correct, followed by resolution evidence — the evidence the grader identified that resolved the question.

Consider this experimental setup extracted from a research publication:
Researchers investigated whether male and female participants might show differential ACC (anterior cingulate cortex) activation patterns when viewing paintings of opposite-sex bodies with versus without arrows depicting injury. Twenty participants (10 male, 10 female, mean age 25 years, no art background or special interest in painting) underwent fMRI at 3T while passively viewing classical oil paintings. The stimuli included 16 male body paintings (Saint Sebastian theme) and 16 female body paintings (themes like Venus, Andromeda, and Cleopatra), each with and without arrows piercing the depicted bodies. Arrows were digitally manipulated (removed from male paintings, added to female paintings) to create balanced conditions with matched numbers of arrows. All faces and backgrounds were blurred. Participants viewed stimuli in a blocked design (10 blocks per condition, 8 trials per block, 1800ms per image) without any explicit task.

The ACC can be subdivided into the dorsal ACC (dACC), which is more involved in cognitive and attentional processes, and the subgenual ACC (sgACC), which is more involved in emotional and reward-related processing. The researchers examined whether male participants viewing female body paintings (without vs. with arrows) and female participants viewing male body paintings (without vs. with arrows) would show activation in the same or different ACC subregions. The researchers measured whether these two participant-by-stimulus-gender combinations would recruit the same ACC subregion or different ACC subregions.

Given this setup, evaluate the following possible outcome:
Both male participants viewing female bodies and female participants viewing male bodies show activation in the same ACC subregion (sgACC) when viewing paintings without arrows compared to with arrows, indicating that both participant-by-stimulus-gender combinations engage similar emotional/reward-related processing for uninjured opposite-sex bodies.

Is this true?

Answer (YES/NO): NO